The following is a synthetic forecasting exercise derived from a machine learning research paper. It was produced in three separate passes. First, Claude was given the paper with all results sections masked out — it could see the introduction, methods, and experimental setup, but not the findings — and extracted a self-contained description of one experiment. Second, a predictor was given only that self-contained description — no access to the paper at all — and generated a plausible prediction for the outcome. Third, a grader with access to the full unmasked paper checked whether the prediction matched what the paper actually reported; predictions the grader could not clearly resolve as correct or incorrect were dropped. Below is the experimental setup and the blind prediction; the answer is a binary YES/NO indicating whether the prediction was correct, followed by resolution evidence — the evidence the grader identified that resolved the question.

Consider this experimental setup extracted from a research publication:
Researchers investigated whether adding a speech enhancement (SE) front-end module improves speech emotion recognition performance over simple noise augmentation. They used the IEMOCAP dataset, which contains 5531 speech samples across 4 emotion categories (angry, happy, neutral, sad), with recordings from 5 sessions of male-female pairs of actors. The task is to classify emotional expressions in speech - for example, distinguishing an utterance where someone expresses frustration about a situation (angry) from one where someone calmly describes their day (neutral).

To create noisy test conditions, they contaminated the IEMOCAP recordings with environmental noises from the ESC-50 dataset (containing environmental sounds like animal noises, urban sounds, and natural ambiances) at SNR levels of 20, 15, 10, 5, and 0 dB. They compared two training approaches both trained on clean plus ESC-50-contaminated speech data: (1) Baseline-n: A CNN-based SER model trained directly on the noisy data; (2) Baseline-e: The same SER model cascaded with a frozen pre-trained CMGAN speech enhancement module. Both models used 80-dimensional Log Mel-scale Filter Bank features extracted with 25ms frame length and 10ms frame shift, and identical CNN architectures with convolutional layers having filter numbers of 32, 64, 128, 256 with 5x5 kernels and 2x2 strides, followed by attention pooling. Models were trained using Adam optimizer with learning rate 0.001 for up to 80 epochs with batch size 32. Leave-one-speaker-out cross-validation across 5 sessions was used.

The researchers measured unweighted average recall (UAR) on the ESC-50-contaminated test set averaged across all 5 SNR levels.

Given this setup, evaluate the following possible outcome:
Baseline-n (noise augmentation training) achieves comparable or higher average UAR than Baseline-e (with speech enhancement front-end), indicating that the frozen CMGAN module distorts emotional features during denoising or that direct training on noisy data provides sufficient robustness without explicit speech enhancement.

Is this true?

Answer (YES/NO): YES